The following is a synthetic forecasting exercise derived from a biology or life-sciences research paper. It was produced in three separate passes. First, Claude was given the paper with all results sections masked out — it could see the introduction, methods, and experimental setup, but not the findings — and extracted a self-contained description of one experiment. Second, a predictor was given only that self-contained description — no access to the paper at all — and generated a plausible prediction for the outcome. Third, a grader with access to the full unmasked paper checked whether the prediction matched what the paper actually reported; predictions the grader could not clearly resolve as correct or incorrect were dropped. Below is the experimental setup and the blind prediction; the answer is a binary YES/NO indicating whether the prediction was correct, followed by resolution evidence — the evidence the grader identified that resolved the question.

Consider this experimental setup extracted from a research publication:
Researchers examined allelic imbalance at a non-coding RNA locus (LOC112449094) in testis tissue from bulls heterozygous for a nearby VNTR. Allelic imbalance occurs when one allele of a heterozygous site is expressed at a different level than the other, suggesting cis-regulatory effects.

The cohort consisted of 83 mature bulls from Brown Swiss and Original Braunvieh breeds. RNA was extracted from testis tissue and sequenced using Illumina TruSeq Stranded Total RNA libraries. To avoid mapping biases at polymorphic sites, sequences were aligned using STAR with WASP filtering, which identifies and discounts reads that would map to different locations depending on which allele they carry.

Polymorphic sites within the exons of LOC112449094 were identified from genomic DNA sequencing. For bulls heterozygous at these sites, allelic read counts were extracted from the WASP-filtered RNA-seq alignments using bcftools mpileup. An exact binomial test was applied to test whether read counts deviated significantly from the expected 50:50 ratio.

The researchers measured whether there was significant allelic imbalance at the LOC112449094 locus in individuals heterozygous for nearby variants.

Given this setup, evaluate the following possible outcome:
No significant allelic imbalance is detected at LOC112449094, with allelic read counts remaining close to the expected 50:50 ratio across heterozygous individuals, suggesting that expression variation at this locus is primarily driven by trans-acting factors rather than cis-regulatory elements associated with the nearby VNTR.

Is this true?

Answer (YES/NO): NO